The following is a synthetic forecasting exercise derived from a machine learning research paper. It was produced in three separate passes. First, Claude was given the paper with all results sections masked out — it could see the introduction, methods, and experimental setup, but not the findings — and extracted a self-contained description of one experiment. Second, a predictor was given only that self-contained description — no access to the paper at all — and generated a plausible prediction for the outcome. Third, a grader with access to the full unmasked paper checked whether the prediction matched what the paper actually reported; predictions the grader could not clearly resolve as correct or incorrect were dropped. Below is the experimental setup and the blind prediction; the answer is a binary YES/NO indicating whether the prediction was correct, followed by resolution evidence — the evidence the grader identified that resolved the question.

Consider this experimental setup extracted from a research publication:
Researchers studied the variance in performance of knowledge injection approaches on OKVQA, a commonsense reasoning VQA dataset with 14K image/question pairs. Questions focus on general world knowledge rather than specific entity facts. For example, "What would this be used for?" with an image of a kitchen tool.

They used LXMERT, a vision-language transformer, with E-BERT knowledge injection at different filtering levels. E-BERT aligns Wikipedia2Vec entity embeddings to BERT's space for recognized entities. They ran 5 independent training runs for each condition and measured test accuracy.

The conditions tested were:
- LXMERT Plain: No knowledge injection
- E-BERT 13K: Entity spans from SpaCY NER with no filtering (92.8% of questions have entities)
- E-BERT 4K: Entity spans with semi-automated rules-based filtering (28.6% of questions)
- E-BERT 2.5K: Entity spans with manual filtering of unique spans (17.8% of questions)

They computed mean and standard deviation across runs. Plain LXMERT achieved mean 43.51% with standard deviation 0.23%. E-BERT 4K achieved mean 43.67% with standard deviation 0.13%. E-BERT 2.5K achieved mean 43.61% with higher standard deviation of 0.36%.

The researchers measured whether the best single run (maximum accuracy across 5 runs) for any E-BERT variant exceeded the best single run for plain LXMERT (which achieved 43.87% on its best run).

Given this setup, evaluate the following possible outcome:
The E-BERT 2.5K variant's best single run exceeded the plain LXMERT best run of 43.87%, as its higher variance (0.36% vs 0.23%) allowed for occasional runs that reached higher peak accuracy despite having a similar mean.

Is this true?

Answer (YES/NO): YES